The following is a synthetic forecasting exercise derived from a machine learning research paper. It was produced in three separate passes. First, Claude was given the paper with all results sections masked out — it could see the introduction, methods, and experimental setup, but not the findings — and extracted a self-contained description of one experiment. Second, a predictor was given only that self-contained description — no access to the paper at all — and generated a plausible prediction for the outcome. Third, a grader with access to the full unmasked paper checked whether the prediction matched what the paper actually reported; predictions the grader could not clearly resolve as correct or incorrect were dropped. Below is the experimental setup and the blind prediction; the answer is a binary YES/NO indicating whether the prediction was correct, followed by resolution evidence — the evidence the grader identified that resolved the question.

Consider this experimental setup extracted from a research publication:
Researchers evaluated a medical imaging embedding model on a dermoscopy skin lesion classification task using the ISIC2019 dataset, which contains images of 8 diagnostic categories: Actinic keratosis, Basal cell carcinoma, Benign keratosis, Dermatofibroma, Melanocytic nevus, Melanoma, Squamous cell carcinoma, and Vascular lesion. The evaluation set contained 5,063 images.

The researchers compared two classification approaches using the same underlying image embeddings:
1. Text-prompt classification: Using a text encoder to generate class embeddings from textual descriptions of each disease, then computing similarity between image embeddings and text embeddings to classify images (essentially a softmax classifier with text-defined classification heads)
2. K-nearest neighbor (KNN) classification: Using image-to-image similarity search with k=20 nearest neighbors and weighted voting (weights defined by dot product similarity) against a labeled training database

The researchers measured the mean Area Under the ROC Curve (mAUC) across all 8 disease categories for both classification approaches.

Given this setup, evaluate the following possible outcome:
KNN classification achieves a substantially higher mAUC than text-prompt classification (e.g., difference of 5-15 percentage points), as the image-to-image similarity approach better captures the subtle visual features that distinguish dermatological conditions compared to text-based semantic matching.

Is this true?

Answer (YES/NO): NO